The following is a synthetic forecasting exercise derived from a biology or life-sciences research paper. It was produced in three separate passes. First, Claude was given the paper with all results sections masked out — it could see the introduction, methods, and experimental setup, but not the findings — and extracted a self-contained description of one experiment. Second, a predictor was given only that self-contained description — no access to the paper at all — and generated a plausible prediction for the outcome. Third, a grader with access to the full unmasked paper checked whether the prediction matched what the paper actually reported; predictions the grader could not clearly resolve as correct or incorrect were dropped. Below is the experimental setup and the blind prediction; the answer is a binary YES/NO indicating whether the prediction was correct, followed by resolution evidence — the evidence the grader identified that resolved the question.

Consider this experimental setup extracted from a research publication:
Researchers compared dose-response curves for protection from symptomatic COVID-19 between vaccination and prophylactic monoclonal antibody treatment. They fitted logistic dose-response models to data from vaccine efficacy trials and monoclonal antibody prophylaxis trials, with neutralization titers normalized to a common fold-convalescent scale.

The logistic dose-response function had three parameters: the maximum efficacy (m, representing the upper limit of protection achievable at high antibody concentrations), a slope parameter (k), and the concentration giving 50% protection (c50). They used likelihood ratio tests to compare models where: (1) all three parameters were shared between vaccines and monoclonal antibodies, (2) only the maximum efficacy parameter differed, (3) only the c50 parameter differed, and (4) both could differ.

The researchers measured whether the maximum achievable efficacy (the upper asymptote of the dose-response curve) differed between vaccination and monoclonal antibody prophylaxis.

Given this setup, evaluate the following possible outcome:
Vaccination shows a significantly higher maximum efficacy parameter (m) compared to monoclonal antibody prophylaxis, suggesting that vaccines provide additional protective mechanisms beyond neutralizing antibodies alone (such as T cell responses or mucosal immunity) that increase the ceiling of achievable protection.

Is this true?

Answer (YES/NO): YES